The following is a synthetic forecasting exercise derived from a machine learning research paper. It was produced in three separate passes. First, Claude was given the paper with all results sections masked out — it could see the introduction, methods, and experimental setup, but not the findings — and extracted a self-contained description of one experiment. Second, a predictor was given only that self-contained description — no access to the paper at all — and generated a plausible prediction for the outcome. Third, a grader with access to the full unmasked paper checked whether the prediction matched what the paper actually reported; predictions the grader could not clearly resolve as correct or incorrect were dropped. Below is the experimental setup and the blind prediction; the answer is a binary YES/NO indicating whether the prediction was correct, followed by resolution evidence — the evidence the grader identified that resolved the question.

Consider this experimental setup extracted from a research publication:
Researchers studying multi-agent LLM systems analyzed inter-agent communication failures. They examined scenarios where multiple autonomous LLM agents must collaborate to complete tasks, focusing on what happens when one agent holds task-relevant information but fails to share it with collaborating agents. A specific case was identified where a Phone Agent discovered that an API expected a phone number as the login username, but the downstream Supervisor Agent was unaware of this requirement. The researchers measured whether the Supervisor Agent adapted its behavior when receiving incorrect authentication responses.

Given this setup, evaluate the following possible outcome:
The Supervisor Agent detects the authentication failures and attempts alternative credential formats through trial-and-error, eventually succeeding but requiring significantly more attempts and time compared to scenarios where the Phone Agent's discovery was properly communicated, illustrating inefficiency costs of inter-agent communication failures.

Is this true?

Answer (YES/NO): NO